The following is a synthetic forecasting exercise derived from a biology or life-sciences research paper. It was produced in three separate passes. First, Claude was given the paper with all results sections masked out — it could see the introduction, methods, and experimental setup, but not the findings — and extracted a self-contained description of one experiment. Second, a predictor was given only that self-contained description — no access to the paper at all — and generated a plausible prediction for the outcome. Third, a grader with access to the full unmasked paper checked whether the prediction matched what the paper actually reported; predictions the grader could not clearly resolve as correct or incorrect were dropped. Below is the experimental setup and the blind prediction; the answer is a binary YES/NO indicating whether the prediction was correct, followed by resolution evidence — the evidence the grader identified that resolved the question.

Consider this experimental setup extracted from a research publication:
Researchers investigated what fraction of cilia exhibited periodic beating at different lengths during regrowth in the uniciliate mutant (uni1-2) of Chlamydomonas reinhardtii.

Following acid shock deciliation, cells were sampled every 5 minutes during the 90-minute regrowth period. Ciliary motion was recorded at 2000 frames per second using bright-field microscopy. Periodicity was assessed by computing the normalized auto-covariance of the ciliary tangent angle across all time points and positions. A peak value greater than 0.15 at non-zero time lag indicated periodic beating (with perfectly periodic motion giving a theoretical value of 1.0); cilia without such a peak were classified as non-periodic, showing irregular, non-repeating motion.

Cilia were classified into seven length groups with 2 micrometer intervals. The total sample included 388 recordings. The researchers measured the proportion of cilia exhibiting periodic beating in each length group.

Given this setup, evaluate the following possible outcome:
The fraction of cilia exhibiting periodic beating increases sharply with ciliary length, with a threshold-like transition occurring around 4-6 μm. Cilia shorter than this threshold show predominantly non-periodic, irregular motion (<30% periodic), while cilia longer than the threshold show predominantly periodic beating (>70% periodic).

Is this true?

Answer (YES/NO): NO